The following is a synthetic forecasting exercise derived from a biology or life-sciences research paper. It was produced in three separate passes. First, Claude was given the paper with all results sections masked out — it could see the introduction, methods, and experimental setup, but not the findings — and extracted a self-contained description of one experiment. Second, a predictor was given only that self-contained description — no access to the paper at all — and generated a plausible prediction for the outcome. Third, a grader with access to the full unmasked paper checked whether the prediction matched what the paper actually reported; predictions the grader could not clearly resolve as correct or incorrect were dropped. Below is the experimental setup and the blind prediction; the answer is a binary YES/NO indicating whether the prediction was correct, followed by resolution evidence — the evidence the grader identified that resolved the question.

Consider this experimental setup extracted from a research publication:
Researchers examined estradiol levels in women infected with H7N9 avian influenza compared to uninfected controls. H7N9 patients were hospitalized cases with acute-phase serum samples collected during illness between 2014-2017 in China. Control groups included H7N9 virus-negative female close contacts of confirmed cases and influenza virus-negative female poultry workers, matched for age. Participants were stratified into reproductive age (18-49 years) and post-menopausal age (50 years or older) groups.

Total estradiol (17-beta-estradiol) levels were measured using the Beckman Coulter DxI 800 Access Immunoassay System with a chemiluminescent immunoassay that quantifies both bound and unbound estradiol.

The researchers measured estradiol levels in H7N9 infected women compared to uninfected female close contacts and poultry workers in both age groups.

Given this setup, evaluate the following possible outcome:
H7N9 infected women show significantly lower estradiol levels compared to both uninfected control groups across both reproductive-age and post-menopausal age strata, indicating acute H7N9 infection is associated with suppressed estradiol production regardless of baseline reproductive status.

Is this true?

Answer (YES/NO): NO